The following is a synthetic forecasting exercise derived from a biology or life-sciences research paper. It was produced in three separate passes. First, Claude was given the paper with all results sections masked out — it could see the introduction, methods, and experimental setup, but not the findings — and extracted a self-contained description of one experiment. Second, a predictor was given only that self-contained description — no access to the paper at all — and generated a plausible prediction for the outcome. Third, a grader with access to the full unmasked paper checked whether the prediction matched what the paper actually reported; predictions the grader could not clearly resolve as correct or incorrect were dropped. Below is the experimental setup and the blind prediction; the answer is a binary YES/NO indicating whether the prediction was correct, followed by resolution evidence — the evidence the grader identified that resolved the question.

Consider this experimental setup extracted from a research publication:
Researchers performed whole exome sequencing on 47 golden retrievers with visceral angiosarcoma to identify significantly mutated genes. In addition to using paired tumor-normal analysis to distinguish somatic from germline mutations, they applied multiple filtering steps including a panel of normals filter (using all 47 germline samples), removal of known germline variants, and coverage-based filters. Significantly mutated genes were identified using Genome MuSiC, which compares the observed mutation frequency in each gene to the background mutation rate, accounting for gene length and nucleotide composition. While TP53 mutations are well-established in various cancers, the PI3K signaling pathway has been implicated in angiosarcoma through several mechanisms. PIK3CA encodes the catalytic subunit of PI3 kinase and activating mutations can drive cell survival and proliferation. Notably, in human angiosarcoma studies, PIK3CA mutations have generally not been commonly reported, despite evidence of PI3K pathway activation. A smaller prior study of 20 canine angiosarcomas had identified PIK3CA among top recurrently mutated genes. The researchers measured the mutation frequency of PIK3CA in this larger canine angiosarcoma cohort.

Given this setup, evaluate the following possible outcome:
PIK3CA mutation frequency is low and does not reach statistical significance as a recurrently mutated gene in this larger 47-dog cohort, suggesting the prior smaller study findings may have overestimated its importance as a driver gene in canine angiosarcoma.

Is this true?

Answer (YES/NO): NO